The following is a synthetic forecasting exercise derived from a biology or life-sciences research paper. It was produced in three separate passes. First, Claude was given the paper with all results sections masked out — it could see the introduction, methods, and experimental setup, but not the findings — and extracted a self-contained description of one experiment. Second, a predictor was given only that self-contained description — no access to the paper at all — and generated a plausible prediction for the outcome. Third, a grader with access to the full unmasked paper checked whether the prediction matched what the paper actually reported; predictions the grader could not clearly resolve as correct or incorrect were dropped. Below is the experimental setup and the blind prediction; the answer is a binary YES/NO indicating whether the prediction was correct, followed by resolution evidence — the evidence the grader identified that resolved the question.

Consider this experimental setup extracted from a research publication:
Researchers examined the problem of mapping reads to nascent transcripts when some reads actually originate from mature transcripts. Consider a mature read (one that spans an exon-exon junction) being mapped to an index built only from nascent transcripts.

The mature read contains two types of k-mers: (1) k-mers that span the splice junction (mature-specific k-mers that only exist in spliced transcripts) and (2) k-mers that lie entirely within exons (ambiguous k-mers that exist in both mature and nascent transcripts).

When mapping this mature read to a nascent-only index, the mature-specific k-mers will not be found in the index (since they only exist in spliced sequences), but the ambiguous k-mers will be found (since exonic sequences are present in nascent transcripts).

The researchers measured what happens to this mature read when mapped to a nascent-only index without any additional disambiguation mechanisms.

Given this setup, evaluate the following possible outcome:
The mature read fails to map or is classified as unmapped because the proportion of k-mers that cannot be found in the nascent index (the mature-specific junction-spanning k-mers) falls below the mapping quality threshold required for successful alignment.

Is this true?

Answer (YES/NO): NO